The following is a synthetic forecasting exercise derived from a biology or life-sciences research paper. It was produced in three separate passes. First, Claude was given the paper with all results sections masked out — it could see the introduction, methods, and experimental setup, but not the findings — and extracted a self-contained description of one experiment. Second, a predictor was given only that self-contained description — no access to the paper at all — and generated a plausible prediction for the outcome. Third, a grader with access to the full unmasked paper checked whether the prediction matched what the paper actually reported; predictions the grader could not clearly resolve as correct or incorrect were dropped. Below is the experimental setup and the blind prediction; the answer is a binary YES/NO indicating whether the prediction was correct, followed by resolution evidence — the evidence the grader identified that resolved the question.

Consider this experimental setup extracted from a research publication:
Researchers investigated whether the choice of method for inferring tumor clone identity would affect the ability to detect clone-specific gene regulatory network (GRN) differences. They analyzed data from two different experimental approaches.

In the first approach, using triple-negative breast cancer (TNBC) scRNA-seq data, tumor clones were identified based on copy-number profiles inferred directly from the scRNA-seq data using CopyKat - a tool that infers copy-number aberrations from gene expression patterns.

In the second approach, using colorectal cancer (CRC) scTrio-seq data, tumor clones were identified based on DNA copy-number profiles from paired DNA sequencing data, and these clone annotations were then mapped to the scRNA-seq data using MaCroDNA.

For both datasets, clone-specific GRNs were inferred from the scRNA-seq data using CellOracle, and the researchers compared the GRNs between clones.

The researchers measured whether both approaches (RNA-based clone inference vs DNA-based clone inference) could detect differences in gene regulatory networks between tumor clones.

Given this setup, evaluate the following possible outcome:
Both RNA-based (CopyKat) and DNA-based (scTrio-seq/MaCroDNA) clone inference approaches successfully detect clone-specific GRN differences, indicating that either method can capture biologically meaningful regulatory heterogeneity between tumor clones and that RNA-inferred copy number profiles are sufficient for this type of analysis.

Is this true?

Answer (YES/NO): YES